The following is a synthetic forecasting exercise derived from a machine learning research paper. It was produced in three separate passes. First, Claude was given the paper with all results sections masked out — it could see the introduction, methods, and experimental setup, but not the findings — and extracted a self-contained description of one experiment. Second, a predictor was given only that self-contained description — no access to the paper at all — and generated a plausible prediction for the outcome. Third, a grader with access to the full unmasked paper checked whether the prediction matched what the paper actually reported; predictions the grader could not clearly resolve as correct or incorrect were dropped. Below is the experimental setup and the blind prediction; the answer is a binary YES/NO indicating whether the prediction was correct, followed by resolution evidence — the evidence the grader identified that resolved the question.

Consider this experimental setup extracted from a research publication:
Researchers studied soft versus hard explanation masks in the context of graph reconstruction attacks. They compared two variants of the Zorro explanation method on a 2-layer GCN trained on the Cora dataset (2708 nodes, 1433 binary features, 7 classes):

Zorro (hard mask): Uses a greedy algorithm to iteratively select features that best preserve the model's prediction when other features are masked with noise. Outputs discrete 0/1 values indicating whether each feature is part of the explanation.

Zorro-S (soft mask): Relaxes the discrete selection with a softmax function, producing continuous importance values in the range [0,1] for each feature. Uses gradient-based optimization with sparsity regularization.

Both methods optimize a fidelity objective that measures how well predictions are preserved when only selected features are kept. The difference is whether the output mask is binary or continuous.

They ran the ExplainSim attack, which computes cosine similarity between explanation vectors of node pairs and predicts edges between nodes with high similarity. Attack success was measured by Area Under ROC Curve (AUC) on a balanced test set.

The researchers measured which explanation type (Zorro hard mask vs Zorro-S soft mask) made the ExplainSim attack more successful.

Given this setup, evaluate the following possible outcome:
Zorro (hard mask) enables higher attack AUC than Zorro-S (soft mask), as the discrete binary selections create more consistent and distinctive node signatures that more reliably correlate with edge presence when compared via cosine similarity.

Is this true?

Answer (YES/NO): NO